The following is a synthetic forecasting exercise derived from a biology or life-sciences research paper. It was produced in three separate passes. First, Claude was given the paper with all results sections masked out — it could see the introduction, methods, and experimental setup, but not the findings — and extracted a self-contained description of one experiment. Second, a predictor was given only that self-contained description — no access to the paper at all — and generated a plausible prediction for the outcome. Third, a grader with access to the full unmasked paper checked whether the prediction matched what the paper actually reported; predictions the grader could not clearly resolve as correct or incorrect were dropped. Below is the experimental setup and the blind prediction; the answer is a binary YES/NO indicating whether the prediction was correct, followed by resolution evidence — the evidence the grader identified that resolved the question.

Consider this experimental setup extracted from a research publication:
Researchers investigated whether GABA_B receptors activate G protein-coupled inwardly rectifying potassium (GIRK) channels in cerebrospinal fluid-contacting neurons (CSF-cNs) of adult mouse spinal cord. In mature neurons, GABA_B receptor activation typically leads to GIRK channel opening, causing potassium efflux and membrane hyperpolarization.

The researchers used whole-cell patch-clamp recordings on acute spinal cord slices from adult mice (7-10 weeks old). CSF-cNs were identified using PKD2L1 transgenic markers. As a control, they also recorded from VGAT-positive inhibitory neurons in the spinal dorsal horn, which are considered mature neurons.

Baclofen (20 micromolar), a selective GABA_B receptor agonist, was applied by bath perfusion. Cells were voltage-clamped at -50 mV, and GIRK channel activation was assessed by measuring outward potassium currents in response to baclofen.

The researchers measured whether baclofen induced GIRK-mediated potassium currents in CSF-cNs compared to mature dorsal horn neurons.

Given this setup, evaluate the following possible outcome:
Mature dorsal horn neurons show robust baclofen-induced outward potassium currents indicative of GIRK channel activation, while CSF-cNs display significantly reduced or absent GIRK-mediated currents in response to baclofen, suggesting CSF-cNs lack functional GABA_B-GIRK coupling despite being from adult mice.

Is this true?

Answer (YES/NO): YES